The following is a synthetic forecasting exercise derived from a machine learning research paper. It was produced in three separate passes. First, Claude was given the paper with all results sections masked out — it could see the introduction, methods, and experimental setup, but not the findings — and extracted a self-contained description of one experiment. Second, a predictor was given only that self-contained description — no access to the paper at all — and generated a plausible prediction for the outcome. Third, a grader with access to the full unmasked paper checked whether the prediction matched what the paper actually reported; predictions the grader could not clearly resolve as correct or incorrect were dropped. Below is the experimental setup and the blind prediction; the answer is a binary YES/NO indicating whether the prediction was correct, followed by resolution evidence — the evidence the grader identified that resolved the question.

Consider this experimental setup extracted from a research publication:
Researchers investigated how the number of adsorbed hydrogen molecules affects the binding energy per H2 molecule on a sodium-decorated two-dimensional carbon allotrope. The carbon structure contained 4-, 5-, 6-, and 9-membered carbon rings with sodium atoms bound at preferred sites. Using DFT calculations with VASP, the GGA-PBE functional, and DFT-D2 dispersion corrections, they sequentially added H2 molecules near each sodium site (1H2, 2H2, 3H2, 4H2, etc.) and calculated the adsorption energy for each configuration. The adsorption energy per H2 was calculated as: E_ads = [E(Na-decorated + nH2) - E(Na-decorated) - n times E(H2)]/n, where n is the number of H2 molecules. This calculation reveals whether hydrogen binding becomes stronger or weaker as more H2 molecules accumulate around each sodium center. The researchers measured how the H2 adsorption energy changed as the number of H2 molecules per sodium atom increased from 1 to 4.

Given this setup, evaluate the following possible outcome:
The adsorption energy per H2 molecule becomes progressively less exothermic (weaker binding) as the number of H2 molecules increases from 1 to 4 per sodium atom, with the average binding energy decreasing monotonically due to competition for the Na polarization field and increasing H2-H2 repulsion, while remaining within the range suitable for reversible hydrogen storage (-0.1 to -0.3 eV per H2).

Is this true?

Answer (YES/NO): NO